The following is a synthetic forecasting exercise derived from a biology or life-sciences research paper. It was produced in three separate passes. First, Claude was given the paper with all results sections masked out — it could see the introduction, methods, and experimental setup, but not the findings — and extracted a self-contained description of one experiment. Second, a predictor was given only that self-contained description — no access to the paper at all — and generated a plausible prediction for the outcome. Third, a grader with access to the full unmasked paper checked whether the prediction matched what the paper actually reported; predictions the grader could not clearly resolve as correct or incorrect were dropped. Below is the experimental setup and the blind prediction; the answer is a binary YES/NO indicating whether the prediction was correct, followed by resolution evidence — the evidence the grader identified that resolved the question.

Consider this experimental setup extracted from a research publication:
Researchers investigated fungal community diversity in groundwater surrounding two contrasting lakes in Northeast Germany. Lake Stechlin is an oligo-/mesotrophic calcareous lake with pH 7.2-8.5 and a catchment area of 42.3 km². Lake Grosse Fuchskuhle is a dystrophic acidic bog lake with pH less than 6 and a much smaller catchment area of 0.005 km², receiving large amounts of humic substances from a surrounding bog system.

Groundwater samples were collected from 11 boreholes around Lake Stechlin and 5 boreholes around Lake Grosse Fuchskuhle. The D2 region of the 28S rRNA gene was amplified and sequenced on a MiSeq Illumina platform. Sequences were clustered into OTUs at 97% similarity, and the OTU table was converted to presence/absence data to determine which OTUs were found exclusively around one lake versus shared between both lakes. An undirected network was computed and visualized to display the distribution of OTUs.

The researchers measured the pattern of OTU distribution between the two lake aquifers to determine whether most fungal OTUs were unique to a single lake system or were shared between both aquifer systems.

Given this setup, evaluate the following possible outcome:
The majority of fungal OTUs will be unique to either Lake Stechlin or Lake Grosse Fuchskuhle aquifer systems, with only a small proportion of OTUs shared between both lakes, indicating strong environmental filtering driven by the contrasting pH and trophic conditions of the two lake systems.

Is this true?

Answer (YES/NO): YES